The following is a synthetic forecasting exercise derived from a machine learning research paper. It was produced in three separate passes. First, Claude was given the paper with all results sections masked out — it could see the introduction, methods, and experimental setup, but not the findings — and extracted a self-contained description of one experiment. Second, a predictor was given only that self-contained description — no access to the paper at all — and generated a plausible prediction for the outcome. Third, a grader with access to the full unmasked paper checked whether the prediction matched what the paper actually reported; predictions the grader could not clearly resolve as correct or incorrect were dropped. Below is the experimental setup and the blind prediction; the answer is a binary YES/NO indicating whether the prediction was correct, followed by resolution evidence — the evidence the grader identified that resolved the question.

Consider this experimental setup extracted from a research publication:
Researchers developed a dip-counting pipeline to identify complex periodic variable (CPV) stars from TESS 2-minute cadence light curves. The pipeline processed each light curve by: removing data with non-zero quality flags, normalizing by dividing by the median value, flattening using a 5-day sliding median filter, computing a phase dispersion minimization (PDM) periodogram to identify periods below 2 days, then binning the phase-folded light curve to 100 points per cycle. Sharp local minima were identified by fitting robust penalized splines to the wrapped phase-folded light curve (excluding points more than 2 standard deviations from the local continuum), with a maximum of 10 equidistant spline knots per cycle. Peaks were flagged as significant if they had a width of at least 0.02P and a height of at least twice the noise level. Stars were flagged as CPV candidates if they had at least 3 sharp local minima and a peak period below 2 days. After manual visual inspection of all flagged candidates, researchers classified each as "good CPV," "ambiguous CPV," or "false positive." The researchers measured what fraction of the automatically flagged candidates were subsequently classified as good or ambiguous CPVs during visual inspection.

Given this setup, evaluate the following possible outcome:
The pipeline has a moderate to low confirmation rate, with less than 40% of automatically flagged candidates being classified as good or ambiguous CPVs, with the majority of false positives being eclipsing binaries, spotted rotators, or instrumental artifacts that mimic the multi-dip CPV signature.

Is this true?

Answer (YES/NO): NO